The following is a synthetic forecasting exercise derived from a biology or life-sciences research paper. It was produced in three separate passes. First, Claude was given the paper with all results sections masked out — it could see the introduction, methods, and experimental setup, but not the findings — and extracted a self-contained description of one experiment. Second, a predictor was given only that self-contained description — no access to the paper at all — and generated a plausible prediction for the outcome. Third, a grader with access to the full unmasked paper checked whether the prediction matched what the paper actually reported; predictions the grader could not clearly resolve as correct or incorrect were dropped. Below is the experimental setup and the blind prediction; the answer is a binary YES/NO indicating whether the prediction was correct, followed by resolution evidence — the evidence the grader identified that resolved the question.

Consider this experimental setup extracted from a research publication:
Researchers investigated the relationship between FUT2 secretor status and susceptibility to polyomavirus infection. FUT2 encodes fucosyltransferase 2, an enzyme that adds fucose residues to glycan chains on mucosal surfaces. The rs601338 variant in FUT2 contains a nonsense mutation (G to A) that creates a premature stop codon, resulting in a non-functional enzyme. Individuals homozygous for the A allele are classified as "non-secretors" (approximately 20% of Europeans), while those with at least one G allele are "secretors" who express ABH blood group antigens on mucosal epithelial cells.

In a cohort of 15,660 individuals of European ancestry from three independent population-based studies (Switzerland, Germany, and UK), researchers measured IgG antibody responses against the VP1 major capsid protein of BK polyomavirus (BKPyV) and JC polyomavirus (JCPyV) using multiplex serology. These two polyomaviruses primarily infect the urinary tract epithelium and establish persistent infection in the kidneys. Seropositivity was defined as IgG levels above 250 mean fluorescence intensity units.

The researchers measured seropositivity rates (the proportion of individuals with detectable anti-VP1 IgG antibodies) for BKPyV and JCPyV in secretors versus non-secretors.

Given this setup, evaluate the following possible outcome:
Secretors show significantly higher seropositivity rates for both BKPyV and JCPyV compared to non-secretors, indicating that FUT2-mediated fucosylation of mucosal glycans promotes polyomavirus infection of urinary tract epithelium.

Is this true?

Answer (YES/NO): NO